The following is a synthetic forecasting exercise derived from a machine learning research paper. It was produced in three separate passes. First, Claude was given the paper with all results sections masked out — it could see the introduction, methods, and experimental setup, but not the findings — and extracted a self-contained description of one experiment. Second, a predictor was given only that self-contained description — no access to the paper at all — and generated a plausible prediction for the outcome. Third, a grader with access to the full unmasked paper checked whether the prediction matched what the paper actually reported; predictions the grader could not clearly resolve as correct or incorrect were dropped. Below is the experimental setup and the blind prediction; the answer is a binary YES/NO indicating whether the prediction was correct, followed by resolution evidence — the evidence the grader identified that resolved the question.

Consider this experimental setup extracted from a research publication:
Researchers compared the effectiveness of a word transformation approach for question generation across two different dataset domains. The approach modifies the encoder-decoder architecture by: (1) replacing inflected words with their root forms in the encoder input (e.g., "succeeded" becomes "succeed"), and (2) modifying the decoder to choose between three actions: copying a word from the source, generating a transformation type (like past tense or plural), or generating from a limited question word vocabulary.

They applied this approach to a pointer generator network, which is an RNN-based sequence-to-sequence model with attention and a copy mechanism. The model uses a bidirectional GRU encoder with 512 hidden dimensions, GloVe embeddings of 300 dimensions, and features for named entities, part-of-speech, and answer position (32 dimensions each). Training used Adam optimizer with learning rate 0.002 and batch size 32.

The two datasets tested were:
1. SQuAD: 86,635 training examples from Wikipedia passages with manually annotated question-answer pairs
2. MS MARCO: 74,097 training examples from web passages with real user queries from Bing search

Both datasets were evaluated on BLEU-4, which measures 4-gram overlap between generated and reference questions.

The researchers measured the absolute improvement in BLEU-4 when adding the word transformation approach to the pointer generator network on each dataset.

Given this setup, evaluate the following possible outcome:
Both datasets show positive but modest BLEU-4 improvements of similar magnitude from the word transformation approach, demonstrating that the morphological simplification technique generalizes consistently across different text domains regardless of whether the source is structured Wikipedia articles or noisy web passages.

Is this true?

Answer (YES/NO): NO